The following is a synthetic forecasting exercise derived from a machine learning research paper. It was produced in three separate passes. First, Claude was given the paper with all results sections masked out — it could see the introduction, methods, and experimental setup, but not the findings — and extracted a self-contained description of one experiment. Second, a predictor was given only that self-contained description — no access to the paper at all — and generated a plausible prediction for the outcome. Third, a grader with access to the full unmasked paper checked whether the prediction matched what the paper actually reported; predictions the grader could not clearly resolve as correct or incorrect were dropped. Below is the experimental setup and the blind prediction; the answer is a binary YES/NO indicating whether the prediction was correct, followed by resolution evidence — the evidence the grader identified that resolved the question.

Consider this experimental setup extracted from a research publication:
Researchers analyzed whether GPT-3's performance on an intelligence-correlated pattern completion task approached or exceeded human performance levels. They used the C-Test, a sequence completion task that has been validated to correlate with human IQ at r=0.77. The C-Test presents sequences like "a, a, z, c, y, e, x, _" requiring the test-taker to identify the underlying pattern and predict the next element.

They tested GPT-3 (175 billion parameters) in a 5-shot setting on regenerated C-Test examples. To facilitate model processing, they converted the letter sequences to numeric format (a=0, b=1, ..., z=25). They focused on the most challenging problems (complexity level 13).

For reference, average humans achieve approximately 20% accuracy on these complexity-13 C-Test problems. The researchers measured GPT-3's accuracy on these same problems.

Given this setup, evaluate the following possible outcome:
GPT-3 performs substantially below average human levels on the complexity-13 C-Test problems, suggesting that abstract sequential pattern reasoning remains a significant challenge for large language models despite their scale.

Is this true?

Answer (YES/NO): NO